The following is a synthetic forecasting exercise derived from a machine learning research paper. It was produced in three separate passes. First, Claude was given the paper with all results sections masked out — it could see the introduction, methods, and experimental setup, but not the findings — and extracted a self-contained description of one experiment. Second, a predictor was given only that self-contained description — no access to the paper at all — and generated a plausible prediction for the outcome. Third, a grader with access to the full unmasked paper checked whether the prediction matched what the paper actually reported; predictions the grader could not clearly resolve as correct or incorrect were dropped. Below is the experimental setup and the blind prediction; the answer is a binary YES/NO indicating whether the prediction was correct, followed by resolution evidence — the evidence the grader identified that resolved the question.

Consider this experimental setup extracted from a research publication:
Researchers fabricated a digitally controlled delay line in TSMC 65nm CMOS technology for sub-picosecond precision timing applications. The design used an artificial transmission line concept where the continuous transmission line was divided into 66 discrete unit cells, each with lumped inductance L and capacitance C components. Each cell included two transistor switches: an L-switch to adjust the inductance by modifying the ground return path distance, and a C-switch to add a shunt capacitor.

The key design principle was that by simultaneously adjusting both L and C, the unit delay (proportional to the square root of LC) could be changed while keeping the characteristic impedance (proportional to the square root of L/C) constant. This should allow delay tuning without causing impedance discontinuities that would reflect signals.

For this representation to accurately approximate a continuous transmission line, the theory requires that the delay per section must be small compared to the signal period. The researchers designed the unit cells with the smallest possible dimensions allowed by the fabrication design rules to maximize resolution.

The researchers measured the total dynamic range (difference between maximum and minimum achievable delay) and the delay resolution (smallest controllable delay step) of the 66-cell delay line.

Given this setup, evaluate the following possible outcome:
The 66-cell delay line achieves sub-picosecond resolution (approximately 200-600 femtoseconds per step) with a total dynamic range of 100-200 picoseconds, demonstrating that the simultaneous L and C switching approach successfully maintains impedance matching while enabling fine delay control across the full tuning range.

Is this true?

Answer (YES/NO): NO